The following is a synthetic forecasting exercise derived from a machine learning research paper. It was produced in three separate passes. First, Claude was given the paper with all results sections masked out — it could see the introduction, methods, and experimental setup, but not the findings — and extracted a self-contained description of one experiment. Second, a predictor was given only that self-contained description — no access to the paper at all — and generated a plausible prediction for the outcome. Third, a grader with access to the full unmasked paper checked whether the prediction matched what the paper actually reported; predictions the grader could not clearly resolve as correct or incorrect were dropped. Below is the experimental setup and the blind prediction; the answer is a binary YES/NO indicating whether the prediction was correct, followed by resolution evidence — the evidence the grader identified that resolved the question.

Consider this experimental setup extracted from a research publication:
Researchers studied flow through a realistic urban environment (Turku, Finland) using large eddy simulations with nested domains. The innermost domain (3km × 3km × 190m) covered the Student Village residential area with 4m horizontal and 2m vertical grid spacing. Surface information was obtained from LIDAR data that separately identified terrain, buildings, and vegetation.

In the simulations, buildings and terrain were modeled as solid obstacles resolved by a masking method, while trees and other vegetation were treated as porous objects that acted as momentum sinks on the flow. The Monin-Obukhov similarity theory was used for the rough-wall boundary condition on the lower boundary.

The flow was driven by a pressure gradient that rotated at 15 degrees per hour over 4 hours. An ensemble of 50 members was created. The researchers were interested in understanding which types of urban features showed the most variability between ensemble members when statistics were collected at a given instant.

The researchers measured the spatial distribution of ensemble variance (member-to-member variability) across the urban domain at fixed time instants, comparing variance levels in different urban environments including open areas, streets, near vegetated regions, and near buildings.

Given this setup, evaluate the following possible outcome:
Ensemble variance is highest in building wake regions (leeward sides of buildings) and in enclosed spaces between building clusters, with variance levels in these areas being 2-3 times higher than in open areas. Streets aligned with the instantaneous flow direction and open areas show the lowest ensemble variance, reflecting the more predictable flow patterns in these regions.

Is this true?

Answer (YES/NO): NO